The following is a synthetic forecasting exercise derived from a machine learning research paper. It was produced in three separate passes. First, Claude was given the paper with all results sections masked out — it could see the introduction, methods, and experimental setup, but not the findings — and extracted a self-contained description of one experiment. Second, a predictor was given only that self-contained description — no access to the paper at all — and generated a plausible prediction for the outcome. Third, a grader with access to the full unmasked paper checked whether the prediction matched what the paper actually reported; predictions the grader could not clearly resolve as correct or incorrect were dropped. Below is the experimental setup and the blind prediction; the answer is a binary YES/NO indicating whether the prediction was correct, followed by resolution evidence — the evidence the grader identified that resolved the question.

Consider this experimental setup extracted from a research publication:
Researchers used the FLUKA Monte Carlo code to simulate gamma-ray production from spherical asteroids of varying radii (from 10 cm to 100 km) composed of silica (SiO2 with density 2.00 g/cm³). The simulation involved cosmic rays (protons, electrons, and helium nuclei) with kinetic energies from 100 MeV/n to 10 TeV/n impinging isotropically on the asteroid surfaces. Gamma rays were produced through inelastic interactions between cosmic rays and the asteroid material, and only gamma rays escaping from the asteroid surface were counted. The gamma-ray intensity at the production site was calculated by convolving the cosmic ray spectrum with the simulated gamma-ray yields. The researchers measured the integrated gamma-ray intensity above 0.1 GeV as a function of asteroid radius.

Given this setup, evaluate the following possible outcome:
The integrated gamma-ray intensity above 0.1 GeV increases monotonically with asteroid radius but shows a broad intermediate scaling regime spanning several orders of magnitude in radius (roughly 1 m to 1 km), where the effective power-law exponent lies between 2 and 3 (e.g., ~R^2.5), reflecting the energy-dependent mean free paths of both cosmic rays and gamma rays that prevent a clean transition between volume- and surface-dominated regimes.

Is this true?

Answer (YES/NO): NO